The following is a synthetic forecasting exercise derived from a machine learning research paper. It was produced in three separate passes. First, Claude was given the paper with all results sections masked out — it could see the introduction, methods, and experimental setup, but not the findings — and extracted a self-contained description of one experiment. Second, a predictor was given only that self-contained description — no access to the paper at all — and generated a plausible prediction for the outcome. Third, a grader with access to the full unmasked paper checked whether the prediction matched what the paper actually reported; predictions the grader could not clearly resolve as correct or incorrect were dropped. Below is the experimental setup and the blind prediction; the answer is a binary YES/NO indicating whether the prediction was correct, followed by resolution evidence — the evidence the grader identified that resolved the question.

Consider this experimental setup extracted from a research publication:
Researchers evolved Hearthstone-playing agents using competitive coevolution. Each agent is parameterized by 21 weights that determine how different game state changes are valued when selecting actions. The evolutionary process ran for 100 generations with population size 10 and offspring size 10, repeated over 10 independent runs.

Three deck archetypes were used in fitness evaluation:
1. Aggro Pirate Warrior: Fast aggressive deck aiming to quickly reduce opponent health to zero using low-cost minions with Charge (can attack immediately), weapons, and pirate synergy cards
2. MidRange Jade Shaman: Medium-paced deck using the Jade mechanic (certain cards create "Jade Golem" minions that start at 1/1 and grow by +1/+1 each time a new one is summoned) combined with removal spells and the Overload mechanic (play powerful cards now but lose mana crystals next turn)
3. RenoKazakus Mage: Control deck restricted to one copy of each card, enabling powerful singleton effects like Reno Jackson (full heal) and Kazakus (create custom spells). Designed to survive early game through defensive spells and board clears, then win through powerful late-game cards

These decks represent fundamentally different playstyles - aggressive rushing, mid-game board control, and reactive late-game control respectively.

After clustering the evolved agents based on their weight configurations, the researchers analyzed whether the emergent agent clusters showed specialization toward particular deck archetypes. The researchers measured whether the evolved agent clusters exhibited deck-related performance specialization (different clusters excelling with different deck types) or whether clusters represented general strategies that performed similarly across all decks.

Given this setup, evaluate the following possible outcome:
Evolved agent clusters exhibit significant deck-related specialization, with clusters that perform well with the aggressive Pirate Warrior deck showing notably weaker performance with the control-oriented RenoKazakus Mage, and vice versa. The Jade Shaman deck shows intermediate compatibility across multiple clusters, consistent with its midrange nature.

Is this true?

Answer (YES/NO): NO